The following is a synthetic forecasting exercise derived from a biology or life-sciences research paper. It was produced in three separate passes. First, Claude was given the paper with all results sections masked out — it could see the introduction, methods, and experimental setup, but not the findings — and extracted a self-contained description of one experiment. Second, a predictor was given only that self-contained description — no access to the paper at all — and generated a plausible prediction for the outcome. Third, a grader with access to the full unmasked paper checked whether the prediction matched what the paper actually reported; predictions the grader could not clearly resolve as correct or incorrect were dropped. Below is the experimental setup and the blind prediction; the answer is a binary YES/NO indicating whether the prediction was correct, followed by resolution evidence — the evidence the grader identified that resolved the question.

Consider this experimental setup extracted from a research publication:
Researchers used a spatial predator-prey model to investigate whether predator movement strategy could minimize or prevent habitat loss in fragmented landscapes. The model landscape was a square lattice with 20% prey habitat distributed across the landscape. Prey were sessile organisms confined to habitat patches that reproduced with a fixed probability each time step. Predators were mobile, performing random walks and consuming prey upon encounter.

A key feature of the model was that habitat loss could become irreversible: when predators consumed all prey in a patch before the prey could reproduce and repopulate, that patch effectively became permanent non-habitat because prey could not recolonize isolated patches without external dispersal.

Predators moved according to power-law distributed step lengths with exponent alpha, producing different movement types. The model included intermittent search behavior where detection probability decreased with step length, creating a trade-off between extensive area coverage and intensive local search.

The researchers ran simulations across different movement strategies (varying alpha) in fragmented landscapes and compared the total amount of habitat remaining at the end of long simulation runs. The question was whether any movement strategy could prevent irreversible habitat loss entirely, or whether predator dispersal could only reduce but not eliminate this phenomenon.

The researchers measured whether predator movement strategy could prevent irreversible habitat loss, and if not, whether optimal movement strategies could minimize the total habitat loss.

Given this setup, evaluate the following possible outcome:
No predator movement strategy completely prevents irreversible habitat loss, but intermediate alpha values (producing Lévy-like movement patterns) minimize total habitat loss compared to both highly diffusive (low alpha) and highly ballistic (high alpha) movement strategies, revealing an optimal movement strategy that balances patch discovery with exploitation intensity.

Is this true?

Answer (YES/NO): NO